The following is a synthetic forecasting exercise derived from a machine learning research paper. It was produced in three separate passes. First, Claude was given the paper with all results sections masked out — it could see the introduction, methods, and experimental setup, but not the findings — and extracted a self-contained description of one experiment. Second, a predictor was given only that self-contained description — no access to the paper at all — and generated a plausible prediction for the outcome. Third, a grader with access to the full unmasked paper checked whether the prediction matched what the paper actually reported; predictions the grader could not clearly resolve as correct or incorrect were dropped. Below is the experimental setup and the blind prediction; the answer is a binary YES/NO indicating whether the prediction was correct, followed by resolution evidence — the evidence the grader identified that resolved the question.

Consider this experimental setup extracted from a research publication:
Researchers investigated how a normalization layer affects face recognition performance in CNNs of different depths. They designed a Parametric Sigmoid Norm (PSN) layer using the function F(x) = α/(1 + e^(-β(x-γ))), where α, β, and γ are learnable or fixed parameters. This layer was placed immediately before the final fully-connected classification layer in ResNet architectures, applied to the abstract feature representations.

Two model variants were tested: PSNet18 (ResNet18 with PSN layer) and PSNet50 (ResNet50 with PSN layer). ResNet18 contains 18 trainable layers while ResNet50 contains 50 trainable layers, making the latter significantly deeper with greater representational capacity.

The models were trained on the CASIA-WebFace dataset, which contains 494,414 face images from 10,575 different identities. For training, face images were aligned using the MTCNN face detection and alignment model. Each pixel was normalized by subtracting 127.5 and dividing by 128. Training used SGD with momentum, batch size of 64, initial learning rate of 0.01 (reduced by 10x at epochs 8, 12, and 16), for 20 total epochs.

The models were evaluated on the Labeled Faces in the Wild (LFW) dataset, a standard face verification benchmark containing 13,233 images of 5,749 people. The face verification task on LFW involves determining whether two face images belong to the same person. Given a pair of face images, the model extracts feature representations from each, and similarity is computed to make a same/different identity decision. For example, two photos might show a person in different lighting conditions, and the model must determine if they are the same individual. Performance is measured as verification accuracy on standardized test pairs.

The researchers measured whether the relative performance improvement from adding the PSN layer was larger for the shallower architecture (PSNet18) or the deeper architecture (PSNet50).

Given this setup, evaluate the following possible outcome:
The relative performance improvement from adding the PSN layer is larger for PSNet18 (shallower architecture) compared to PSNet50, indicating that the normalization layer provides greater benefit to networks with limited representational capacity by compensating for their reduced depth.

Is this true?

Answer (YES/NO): YES